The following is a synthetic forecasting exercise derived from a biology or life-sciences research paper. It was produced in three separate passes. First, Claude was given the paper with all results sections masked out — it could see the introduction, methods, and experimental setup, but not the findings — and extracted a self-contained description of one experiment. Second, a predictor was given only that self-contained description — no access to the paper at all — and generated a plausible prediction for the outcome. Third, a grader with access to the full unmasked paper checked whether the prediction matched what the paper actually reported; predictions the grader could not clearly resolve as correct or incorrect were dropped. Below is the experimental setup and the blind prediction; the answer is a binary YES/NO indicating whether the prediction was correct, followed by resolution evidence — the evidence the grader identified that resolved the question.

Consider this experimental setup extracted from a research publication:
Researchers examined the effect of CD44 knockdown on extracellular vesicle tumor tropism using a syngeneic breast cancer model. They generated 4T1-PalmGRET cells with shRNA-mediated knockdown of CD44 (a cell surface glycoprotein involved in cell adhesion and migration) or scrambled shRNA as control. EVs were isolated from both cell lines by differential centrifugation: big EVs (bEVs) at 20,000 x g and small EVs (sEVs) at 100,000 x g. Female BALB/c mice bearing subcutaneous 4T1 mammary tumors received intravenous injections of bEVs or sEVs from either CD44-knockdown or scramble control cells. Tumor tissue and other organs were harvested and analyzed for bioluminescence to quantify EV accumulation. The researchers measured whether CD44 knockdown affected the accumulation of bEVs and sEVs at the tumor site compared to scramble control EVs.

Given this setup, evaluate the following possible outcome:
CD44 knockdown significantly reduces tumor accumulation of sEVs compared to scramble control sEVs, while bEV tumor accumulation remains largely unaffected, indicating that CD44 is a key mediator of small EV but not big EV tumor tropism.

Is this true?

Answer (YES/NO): NO